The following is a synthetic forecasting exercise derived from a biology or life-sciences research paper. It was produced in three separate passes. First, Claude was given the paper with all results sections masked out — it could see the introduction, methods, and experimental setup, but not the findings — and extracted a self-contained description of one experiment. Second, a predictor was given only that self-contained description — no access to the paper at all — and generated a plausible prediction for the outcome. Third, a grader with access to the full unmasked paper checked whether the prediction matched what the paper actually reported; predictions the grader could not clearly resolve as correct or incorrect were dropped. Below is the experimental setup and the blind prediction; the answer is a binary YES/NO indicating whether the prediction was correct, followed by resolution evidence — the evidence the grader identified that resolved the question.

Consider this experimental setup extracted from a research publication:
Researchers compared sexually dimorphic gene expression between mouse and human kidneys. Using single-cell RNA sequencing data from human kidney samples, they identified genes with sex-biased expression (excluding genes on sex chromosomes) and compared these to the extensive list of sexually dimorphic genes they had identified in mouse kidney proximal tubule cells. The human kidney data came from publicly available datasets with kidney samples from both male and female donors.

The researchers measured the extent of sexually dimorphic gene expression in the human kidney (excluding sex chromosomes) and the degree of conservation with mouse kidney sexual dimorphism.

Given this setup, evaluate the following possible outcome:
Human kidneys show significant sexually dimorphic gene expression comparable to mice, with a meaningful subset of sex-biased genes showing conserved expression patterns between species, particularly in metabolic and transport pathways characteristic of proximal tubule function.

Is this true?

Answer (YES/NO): NO